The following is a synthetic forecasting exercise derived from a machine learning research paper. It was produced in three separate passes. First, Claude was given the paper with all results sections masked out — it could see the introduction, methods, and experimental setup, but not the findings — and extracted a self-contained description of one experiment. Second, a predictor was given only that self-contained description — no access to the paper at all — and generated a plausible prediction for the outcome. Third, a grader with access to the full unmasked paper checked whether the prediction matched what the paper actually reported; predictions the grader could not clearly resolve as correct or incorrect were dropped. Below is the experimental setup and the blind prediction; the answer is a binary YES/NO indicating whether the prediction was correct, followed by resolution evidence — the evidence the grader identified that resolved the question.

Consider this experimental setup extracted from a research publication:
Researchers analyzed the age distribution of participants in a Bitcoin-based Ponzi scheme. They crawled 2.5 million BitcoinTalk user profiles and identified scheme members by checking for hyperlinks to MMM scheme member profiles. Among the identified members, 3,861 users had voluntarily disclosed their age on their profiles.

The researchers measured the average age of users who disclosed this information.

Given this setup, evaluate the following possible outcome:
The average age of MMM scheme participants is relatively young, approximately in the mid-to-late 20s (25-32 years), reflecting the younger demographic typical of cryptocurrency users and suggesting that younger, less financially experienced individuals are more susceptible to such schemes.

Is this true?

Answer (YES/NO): NO